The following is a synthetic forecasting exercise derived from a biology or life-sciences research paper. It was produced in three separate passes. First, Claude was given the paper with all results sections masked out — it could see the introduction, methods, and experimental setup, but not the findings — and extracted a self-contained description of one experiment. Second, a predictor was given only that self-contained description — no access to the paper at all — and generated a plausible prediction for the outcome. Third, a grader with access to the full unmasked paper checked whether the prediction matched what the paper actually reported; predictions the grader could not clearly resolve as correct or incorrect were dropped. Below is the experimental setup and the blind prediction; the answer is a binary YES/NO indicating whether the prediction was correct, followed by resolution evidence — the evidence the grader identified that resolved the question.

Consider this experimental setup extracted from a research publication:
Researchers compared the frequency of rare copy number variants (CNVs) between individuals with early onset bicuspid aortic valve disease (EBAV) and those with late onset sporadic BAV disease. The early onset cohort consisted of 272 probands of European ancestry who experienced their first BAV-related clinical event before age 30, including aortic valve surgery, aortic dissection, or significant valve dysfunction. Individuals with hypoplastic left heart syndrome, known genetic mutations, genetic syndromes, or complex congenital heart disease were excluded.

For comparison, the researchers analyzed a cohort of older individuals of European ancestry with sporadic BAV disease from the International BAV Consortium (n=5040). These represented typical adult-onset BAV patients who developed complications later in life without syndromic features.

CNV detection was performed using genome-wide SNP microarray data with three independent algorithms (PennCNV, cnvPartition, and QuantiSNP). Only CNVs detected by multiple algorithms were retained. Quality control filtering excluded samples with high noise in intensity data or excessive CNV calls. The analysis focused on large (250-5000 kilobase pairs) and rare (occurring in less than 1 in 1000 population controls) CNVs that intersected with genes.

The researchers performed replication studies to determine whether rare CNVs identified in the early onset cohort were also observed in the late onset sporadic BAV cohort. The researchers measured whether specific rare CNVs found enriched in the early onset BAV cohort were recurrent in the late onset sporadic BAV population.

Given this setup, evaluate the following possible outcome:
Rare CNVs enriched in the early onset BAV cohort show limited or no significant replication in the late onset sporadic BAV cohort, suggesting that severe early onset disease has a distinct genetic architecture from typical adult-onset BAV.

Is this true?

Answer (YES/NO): NO